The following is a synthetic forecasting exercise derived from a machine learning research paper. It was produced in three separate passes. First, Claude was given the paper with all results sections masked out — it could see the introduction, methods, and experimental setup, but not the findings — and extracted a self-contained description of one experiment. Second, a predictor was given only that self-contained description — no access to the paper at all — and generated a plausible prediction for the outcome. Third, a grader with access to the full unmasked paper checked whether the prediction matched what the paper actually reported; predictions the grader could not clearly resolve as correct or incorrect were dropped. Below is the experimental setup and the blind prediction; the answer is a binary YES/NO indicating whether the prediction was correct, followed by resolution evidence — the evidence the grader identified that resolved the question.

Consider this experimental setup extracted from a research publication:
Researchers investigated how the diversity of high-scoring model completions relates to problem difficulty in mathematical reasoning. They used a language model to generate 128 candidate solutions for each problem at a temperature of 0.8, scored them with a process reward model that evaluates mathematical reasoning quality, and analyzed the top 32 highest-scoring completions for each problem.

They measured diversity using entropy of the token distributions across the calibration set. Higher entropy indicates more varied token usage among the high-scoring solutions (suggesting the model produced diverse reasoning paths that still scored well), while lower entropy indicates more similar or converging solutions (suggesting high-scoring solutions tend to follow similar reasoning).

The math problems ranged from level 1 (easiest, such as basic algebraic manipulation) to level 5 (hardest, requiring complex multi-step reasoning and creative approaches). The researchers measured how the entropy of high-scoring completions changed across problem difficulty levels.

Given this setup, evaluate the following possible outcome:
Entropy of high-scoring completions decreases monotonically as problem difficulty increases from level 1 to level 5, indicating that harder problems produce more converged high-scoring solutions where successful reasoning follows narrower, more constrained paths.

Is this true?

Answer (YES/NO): NO